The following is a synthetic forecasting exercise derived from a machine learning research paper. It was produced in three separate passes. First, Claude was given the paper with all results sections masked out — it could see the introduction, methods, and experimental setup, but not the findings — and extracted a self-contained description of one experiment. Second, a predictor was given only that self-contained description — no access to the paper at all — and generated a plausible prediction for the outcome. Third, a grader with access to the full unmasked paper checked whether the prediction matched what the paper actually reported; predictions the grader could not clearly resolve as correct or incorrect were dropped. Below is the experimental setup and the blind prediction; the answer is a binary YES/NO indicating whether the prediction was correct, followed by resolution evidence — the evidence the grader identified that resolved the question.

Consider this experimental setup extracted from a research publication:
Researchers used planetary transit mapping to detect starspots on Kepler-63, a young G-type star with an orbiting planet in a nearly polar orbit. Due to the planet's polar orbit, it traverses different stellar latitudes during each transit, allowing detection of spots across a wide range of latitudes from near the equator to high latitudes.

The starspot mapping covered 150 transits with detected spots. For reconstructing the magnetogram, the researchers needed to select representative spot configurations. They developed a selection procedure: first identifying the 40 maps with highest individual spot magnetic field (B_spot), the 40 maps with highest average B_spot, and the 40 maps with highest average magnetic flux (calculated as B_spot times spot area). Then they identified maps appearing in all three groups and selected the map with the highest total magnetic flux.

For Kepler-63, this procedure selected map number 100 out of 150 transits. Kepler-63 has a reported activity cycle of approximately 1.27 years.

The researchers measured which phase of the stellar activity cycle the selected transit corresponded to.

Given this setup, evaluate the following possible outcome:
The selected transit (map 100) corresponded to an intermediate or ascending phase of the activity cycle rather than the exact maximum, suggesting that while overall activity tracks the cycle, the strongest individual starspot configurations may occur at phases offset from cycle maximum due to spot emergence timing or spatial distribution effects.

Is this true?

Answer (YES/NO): NO